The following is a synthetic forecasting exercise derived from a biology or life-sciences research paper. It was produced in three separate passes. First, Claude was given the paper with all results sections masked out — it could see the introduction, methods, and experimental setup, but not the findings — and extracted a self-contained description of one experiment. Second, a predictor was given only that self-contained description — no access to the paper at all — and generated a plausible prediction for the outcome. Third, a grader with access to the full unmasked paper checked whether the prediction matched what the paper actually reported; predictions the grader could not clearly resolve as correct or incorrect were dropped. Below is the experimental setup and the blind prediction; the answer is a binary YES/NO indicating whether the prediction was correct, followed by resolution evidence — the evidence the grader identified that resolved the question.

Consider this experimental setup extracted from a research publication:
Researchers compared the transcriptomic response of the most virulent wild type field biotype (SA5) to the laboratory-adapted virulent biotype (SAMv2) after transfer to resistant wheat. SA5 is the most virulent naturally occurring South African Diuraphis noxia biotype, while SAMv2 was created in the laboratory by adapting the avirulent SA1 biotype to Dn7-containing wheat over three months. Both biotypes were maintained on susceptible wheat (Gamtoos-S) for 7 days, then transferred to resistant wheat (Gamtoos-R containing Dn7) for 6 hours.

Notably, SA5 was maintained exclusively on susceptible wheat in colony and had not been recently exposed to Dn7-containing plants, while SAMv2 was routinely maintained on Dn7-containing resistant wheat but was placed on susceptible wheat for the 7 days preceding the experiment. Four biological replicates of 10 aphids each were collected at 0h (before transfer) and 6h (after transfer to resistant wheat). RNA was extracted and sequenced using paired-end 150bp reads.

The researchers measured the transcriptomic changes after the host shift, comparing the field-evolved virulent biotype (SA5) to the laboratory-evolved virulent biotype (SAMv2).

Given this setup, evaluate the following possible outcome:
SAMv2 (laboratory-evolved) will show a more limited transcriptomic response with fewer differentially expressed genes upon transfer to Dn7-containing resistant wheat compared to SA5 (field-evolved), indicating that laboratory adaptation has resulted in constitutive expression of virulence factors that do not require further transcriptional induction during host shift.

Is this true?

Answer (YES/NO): NO